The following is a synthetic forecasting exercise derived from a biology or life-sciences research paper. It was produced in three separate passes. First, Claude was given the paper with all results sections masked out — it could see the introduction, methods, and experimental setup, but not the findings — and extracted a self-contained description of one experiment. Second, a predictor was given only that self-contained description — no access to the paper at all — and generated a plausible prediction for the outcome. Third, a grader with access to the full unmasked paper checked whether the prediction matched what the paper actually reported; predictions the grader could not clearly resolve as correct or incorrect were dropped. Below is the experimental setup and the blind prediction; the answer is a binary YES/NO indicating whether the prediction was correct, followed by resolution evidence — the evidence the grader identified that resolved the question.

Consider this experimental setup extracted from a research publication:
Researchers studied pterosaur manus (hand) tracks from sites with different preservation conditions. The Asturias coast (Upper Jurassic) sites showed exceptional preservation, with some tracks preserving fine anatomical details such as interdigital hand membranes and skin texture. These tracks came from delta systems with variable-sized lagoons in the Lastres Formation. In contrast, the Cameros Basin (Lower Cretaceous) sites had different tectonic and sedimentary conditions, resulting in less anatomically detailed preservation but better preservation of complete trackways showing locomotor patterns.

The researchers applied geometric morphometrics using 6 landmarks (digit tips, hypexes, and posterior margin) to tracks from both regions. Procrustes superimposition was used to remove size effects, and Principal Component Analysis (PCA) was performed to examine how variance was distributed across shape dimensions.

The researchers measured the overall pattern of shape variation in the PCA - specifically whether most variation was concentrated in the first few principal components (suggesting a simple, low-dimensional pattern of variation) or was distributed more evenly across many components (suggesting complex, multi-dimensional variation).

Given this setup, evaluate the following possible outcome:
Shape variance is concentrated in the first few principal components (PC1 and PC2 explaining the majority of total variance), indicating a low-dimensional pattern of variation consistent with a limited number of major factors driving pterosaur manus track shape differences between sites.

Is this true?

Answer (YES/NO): YES